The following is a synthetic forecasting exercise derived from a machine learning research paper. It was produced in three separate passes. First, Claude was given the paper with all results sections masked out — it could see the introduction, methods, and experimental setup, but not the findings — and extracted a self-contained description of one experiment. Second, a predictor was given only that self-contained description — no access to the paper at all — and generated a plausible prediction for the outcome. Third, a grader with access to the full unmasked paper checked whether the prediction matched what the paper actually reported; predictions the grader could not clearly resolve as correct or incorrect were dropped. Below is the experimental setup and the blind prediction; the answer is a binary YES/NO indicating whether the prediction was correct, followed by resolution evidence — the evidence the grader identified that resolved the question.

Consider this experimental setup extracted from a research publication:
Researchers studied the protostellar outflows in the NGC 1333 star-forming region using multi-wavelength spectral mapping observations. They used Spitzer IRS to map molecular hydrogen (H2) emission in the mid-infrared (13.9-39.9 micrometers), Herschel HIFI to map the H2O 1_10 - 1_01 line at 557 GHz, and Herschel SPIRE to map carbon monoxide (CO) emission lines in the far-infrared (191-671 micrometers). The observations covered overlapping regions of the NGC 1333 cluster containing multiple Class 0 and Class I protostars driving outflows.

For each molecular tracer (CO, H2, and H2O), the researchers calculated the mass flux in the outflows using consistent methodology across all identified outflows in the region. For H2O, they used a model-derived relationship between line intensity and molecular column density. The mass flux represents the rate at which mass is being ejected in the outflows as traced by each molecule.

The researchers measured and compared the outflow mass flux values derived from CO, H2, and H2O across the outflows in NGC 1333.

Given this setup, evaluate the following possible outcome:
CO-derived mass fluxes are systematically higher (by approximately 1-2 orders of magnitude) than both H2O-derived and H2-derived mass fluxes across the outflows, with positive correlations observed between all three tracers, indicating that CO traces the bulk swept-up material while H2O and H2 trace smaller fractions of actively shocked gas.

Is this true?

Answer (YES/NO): YES